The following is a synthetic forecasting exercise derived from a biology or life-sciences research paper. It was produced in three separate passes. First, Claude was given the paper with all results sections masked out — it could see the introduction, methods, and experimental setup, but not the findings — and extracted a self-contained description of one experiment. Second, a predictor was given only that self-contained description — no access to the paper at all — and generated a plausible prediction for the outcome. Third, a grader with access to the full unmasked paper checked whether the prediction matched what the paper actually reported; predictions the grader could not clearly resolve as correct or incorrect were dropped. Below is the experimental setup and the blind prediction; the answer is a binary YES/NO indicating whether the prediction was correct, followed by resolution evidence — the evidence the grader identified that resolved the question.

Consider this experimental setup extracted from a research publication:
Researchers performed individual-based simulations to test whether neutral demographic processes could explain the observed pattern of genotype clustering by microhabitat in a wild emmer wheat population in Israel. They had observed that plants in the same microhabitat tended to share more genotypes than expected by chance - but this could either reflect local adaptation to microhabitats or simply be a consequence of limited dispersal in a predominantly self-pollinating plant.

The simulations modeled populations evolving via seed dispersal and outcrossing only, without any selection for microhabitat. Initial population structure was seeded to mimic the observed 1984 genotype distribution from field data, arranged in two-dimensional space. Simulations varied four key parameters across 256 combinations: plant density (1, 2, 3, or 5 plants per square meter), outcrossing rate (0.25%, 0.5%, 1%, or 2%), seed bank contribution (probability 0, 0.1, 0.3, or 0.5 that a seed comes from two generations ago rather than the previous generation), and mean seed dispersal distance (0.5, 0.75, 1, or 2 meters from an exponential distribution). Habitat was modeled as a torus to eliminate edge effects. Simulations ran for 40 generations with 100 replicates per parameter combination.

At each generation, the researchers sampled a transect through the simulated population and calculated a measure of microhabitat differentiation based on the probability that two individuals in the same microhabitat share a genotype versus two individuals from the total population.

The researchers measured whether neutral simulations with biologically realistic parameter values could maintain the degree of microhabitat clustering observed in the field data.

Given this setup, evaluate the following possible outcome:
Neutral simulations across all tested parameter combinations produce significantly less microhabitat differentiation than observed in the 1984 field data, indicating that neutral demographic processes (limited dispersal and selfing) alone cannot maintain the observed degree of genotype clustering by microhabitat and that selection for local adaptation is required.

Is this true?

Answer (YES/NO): NO